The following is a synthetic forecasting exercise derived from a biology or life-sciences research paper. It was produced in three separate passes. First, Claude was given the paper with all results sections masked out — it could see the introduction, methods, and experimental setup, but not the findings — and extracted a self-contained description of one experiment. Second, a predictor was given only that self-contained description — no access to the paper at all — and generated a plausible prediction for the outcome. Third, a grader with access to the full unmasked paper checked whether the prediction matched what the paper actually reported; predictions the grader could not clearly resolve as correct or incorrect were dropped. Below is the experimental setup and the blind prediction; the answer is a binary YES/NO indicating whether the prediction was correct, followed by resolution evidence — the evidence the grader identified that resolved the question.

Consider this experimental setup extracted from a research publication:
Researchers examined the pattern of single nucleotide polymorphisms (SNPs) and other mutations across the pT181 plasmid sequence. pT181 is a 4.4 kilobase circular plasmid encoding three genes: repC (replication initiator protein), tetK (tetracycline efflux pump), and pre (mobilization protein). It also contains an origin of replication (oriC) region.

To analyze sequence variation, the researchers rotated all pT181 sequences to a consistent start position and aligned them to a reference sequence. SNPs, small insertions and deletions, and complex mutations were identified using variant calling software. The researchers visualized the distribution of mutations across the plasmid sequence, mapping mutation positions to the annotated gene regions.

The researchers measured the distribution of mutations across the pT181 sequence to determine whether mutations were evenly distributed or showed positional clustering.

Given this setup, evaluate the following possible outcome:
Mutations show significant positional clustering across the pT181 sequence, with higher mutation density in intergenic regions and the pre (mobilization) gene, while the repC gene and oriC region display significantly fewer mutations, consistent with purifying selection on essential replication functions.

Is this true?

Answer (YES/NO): NO